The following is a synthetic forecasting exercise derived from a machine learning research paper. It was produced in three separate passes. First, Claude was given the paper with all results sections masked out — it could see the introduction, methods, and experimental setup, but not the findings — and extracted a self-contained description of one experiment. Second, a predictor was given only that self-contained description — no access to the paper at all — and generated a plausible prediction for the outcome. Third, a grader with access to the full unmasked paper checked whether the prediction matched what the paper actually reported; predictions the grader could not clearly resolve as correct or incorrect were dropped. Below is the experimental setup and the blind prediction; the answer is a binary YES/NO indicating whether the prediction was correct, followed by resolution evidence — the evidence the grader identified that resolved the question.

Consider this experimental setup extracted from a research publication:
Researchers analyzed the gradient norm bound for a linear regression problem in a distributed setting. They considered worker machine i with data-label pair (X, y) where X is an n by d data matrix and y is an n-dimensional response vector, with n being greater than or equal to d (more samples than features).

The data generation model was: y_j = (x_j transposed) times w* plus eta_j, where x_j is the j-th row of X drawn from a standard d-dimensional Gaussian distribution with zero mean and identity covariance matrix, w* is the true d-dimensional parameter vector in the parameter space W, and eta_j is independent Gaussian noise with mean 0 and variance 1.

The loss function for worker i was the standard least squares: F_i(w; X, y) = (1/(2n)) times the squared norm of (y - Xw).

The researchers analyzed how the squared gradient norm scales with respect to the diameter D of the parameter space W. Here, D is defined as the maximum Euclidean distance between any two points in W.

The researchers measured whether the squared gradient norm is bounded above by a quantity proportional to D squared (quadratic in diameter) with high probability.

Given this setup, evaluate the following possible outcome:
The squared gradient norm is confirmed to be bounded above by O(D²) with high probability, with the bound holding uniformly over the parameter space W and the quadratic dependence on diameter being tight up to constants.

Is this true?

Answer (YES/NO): NO